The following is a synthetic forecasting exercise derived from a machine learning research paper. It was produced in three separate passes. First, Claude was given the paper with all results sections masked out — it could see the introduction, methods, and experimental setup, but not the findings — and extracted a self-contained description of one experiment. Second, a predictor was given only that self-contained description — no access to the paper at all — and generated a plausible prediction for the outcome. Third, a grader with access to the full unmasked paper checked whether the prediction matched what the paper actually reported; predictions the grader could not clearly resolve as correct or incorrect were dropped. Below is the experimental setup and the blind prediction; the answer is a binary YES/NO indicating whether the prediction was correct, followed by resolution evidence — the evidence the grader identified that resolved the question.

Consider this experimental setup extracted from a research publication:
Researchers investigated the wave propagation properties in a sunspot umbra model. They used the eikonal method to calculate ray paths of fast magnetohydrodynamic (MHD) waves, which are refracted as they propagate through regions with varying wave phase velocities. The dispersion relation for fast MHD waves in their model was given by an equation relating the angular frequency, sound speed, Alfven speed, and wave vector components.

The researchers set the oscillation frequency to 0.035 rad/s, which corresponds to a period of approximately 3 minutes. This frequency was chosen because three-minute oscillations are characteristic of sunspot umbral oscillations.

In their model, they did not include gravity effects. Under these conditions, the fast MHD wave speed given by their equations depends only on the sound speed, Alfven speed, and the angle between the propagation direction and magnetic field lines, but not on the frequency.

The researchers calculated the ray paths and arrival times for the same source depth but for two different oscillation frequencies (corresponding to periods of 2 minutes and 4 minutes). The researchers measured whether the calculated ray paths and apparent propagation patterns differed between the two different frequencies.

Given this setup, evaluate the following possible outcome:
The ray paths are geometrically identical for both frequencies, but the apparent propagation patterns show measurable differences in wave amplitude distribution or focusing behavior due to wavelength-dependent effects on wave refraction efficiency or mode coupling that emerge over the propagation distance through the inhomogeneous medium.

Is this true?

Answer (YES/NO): NO